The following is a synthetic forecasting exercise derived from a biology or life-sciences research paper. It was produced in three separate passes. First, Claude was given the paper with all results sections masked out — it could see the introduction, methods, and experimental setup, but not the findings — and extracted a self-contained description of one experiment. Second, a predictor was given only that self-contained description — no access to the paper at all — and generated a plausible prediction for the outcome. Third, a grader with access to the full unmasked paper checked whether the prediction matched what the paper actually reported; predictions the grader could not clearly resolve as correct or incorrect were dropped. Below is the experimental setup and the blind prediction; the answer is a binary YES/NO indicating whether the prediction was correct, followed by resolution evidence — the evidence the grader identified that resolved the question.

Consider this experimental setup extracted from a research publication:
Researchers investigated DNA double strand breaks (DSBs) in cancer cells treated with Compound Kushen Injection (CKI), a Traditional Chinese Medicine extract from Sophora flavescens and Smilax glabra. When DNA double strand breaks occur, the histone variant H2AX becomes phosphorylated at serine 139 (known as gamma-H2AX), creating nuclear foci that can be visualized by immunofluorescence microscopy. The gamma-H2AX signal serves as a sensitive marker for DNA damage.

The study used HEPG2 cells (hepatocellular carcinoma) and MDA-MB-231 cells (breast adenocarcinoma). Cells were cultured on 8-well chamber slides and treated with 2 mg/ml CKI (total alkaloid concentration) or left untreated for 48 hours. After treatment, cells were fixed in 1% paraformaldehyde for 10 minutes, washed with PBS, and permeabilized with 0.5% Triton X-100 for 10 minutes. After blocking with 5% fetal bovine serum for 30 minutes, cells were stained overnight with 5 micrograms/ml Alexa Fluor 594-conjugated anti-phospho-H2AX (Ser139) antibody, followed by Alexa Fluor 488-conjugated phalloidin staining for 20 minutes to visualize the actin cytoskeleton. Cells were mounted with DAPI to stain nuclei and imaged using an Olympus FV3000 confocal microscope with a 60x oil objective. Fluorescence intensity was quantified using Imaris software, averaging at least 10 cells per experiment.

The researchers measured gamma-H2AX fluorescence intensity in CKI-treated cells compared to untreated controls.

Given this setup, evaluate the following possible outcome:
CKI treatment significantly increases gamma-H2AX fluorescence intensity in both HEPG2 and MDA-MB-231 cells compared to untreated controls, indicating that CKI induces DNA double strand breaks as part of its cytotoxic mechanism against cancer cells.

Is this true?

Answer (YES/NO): YES